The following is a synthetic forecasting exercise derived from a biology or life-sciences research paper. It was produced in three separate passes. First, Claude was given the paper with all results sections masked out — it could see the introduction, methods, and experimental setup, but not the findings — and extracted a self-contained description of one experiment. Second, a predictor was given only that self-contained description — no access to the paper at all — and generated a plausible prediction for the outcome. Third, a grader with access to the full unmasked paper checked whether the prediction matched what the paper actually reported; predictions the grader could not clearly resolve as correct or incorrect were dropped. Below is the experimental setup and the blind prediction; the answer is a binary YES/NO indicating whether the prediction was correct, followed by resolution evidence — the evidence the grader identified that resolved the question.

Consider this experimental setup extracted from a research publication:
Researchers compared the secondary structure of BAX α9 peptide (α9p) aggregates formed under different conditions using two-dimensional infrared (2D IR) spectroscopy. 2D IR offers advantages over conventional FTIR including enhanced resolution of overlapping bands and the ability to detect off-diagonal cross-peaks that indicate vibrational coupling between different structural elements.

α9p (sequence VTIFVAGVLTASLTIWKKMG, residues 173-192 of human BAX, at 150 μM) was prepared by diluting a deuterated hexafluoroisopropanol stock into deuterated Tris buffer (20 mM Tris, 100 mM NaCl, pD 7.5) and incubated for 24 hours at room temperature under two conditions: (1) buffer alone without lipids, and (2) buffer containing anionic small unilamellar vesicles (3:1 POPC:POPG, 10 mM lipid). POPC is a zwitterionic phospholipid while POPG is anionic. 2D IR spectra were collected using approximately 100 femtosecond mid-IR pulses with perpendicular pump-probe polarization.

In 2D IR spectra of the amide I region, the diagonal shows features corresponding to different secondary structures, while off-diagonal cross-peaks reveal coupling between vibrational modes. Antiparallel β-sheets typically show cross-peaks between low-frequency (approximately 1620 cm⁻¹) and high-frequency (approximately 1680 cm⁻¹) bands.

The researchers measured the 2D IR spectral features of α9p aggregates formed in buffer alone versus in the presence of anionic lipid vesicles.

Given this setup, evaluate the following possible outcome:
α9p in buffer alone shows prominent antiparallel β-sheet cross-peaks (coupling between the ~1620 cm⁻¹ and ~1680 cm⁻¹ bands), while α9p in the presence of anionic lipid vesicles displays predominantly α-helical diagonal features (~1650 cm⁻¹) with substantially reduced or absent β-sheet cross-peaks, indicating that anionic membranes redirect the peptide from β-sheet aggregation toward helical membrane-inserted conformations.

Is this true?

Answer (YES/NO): NO